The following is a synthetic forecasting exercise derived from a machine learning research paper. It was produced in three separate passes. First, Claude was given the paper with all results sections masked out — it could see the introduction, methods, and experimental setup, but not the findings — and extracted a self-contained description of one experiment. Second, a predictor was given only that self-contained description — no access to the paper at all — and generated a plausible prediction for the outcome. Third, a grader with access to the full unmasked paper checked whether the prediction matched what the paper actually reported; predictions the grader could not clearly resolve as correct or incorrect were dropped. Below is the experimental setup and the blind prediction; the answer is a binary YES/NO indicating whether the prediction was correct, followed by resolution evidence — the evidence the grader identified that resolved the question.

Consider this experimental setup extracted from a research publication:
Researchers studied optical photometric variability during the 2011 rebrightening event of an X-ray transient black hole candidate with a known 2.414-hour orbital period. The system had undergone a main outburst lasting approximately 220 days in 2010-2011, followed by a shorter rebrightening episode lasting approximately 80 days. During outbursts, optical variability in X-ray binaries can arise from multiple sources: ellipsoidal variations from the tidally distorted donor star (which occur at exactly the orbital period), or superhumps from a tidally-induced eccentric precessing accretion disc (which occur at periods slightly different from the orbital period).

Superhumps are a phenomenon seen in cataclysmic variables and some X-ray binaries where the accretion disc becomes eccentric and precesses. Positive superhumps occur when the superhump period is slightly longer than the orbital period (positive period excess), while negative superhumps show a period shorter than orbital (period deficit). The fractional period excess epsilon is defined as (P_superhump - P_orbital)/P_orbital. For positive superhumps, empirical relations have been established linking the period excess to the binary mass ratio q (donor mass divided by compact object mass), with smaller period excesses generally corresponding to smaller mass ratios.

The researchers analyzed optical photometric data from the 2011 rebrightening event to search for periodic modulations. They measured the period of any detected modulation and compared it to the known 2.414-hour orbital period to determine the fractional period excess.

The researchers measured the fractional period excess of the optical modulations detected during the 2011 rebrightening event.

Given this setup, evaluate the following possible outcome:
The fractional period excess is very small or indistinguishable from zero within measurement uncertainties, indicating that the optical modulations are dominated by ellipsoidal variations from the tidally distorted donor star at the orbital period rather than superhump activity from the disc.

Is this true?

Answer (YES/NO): NO